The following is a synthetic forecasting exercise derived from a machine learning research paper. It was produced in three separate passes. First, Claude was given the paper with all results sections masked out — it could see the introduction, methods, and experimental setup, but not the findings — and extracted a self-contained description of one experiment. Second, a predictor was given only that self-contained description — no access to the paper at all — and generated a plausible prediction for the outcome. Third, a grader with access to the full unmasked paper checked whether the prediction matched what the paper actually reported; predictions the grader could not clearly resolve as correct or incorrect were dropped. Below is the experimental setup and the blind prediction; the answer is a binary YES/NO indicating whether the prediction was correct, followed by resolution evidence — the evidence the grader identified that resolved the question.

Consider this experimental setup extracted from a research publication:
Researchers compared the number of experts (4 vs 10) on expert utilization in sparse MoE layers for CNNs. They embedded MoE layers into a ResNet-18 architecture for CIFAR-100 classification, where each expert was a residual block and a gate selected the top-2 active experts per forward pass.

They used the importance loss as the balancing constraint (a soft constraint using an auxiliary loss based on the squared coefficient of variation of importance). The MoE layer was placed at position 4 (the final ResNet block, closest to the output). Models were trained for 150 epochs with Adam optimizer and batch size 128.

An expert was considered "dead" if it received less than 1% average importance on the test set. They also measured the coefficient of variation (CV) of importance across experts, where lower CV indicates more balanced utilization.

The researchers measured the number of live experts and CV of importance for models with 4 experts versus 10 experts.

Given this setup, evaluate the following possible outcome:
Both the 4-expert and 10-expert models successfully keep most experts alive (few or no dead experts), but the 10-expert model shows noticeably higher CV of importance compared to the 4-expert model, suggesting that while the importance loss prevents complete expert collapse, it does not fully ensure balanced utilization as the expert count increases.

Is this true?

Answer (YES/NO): YES